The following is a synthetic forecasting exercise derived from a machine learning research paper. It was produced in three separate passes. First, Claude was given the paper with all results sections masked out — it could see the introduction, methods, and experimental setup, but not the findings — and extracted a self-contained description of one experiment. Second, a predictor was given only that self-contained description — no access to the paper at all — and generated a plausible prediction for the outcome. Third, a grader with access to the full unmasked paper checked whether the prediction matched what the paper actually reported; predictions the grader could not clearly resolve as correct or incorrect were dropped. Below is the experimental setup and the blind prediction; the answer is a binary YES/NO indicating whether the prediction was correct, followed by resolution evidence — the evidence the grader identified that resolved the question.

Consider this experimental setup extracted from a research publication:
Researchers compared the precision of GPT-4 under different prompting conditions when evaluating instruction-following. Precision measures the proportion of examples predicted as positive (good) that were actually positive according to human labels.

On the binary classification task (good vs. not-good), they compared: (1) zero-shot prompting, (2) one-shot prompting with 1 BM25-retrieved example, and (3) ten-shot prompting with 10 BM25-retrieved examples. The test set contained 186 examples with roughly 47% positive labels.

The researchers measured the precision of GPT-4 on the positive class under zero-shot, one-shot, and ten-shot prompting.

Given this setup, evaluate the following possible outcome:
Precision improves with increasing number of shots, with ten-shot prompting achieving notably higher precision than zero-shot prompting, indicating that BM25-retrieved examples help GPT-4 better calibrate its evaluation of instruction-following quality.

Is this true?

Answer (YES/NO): NO